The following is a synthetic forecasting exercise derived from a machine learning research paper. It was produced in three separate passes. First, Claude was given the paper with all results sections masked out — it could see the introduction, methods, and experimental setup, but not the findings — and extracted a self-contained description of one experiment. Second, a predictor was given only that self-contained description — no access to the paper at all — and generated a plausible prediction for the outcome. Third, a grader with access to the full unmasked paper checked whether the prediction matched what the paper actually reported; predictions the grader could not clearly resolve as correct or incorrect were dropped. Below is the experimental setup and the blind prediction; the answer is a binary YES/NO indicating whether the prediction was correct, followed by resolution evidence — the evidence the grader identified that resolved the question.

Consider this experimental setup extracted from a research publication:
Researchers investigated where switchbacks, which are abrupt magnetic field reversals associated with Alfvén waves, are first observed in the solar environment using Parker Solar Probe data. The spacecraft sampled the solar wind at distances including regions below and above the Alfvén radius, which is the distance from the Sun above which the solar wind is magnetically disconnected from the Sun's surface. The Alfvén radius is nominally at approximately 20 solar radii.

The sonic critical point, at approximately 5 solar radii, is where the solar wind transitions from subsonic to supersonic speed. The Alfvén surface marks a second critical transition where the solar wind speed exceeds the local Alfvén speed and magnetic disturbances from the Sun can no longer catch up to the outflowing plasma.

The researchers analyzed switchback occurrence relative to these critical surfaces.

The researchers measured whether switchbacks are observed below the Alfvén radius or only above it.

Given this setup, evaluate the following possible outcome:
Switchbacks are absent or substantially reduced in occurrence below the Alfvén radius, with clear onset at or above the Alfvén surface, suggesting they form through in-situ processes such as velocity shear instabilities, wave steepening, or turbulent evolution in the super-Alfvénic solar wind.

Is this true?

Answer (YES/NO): YES